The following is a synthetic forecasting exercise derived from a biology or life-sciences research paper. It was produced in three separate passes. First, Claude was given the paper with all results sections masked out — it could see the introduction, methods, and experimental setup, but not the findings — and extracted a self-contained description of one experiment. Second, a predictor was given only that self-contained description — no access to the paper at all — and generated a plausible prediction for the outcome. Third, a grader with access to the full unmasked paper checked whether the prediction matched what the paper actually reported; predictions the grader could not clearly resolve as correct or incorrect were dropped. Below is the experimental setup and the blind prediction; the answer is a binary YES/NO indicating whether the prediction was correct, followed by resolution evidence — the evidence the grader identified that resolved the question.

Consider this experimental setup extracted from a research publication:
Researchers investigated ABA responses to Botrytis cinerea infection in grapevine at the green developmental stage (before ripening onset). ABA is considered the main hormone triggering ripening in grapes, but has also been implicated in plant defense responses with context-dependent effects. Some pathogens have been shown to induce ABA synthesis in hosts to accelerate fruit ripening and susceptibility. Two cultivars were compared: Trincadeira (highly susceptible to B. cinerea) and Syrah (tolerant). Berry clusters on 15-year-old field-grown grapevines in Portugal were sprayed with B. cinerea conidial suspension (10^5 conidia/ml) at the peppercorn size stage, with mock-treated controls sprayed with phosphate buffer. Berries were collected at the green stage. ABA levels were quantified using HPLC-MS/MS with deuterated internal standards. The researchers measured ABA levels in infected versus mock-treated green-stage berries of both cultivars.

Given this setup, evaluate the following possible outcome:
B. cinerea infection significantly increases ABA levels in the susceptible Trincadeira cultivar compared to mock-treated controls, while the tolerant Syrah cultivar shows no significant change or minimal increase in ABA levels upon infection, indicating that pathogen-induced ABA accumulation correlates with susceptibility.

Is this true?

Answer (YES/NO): YES